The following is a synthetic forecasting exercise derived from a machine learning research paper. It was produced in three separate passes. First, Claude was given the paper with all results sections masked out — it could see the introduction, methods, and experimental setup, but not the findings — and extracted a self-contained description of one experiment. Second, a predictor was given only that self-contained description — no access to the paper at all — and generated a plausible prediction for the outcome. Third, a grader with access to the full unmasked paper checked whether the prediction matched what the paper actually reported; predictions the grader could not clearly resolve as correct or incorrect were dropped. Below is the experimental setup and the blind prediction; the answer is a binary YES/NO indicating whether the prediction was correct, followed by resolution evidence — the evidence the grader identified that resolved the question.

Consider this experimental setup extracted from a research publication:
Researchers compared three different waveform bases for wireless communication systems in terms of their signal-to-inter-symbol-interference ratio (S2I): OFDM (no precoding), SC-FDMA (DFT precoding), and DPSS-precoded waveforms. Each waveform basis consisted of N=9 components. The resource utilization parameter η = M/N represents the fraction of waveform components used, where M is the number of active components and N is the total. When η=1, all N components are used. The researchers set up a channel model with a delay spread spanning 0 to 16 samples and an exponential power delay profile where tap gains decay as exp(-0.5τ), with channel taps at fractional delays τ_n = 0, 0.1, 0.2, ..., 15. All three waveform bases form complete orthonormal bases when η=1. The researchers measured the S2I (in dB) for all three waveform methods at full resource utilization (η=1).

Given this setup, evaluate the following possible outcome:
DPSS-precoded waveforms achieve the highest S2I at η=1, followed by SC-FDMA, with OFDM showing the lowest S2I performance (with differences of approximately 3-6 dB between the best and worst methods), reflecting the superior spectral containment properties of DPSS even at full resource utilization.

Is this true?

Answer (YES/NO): NO